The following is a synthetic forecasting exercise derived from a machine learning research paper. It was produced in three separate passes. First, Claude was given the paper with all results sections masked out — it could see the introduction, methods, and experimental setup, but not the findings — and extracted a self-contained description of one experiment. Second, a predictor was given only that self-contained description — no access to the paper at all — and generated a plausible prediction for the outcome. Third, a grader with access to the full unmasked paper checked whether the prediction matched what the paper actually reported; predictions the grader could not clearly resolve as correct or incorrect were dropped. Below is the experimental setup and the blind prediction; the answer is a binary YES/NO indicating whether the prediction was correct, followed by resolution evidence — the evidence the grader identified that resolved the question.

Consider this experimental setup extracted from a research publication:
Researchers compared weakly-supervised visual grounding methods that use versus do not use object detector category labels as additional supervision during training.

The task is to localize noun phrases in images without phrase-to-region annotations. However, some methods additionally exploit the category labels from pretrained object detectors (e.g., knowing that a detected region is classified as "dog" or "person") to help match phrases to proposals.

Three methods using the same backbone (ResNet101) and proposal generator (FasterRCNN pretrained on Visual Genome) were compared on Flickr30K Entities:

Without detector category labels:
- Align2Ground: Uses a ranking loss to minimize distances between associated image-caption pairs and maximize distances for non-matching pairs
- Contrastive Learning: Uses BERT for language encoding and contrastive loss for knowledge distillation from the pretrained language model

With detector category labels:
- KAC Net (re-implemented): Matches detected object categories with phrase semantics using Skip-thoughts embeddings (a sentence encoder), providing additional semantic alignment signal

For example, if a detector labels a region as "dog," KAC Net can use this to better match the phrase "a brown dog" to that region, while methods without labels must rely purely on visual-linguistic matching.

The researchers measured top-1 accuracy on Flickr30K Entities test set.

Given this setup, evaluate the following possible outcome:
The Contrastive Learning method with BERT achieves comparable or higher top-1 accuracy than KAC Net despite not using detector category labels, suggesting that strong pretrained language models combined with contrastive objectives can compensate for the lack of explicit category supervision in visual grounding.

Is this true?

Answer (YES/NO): YES